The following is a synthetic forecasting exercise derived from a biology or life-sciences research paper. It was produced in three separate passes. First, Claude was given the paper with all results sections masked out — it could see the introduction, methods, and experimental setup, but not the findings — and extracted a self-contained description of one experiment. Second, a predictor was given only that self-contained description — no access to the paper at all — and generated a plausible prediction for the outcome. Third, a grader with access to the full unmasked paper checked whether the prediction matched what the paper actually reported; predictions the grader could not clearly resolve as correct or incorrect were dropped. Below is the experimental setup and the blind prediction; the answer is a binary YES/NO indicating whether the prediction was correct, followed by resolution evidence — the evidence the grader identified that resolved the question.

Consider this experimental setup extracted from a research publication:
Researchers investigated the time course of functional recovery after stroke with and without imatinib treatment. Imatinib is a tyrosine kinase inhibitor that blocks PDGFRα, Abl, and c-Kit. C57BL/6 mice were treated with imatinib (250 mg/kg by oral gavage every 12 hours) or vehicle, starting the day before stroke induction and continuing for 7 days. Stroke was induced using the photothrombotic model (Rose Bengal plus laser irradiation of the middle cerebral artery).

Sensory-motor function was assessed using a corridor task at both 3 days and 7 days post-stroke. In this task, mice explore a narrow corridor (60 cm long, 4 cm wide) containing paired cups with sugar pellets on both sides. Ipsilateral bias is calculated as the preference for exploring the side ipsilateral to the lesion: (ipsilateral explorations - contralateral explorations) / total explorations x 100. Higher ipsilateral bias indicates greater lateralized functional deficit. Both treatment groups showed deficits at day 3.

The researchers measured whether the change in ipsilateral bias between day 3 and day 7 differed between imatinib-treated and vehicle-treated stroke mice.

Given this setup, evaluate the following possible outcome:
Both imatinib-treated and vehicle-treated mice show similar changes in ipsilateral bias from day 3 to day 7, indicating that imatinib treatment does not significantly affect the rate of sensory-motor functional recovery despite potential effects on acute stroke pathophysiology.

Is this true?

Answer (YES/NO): NO